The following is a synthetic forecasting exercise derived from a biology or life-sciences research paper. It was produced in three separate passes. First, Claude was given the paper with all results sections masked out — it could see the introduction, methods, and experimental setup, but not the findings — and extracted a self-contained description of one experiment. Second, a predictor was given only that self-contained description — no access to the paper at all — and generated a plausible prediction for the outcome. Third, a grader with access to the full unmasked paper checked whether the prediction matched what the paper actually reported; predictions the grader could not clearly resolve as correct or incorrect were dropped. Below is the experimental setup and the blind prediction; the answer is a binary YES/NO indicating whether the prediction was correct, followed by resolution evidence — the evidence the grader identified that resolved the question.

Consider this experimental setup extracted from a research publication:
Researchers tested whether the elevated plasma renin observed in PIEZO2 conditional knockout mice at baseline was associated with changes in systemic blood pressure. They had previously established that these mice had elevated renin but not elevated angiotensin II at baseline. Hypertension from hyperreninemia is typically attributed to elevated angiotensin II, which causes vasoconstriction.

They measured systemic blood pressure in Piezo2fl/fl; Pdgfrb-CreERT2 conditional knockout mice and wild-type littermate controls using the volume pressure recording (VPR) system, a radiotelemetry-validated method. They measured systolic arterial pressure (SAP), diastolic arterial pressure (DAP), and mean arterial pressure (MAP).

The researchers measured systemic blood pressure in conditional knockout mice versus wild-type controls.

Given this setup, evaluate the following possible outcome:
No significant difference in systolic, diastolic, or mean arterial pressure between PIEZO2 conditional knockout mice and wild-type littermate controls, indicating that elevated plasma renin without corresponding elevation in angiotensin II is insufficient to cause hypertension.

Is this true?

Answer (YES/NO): NO